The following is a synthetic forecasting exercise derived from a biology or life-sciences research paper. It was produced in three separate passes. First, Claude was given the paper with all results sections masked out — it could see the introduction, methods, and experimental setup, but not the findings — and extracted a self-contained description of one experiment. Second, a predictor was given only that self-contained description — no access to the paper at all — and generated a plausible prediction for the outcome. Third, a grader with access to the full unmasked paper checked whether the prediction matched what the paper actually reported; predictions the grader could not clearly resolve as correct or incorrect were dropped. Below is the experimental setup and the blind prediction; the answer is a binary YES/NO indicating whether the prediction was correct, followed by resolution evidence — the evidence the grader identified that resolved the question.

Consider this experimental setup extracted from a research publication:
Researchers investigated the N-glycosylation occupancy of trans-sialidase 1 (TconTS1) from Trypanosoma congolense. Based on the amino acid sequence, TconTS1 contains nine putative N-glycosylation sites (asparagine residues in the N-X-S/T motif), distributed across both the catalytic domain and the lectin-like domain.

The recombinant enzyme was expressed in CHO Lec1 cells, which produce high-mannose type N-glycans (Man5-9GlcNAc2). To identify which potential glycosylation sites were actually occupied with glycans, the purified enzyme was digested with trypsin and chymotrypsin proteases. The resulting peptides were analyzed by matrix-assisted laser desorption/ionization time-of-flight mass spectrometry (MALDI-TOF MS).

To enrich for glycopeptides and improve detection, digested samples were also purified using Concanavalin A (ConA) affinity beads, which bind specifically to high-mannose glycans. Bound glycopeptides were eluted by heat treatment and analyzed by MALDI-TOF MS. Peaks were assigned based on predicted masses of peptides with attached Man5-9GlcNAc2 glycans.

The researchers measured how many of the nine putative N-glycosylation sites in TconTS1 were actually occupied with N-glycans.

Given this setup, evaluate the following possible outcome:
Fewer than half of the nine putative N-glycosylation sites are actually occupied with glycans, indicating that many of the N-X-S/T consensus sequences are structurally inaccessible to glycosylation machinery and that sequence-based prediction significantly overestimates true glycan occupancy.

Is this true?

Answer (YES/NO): NO